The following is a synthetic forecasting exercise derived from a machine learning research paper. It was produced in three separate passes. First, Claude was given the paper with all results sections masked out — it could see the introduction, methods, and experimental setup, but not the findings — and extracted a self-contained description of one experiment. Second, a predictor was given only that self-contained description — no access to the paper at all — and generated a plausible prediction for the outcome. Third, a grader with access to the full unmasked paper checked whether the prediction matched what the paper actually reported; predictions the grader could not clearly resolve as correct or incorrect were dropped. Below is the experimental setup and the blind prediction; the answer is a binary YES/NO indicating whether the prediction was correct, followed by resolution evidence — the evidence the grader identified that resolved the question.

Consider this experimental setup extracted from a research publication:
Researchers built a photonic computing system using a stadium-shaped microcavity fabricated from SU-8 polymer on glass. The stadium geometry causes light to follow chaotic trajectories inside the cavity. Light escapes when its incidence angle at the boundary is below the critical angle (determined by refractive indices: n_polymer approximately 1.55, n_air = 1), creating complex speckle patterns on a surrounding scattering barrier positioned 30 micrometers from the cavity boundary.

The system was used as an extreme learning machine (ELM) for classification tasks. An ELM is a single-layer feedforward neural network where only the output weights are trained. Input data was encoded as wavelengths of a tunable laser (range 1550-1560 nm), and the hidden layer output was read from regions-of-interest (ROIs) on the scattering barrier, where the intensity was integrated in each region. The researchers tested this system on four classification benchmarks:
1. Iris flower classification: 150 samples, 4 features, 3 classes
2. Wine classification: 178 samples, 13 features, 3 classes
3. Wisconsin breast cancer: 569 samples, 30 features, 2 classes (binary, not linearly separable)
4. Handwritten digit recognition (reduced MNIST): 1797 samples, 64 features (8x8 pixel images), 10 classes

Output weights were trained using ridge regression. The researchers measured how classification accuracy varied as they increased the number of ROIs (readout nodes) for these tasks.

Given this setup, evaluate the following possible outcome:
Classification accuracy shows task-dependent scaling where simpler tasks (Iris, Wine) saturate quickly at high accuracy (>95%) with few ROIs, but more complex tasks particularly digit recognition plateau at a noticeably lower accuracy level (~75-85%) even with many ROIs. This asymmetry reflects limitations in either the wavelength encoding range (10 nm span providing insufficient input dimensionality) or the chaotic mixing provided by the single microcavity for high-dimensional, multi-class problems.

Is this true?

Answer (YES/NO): NO